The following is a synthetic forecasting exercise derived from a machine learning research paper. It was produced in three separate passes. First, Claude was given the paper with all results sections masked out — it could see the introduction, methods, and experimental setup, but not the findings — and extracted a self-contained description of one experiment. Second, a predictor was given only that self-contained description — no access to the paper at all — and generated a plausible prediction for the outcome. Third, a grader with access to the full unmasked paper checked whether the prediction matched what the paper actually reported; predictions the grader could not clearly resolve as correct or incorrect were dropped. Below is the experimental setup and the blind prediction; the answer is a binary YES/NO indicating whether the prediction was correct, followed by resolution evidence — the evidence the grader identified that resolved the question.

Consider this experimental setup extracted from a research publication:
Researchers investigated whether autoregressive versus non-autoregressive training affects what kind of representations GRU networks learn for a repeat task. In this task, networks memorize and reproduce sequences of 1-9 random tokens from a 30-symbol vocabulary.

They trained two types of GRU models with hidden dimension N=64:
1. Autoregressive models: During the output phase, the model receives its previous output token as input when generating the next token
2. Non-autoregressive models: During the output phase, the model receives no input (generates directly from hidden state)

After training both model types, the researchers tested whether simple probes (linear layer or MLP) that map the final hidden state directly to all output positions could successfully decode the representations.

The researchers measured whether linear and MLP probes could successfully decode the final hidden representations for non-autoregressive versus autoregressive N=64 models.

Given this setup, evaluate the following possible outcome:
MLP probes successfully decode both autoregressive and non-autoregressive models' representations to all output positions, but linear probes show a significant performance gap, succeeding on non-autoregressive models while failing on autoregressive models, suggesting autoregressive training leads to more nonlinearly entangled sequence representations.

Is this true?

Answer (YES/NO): NO